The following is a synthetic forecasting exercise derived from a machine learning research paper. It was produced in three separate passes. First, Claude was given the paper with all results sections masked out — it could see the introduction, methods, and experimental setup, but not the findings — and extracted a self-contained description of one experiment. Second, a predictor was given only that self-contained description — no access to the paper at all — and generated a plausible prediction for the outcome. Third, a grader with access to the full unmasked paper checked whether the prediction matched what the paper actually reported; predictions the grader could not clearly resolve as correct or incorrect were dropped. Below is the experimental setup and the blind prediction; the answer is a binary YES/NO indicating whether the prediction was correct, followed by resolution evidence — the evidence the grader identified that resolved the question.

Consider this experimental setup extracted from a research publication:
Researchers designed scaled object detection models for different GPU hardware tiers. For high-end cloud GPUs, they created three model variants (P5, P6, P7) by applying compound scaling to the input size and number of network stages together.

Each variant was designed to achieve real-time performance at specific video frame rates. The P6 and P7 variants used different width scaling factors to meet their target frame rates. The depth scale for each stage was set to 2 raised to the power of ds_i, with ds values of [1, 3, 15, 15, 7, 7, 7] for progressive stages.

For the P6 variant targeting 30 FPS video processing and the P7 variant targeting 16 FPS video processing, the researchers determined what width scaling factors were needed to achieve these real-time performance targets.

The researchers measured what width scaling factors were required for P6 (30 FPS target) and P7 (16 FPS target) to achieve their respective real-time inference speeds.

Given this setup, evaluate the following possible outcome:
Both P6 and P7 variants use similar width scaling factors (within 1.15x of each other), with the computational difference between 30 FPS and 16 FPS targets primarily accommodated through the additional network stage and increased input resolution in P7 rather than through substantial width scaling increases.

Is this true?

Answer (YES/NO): NO